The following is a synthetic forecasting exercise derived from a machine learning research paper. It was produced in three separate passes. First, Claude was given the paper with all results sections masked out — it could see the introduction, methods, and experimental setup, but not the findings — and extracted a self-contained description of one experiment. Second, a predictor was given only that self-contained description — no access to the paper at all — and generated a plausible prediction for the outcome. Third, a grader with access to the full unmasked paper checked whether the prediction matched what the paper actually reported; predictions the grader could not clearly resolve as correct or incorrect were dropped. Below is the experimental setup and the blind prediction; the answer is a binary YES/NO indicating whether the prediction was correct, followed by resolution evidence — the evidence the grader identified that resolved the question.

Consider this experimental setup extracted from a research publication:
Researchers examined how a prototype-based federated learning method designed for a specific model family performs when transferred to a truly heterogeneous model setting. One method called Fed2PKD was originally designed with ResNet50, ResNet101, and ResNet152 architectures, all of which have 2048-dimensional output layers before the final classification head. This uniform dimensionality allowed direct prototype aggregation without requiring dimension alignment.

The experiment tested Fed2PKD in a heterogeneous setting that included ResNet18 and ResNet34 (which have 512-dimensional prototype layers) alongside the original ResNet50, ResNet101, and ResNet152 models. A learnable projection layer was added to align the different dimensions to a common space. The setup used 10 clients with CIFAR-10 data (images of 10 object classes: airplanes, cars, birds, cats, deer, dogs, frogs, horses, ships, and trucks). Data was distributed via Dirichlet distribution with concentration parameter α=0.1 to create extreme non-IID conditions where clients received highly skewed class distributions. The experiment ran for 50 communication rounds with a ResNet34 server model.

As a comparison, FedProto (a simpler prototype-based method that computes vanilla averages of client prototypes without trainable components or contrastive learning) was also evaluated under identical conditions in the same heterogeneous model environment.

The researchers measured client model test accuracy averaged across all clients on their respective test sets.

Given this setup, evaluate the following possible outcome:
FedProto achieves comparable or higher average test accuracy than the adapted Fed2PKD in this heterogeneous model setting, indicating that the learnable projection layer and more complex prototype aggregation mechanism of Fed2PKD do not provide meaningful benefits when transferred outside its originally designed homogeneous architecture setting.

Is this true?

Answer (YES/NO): YES